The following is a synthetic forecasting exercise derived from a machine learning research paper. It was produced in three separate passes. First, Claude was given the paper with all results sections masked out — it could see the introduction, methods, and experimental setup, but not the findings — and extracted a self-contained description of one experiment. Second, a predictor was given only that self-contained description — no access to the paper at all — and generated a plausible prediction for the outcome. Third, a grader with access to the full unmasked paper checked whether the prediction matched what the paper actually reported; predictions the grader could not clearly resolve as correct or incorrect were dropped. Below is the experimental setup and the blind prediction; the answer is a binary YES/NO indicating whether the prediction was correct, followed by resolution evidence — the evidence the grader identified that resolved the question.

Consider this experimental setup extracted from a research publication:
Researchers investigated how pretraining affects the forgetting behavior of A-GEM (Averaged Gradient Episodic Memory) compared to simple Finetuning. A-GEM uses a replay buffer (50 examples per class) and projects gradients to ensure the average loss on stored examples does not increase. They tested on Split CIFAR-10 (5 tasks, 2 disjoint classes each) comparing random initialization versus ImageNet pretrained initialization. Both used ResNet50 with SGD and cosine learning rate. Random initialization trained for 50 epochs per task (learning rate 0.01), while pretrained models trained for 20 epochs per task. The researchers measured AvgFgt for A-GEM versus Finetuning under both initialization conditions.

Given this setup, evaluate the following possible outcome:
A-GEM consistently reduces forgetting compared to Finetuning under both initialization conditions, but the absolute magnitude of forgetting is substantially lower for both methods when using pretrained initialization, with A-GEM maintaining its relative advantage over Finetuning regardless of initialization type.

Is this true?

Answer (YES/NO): NO